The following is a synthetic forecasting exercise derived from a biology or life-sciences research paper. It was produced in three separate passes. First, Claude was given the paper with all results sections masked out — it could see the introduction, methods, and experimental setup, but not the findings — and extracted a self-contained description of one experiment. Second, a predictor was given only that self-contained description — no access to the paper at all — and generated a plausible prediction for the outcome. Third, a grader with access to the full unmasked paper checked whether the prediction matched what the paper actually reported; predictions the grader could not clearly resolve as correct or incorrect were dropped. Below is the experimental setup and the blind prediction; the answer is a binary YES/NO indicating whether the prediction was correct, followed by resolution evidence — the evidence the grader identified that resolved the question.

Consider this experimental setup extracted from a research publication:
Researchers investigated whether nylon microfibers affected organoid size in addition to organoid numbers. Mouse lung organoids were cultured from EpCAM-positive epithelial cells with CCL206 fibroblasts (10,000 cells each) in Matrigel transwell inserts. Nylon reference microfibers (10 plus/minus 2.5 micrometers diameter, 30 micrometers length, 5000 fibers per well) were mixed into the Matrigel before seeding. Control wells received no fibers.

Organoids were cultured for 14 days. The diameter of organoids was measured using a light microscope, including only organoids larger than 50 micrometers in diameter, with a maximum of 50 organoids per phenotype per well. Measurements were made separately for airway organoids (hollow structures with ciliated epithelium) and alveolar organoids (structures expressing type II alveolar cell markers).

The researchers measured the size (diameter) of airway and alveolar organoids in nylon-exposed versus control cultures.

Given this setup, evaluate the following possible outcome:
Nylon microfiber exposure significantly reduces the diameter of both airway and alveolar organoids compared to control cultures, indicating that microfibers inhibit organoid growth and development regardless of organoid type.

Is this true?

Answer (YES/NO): YES